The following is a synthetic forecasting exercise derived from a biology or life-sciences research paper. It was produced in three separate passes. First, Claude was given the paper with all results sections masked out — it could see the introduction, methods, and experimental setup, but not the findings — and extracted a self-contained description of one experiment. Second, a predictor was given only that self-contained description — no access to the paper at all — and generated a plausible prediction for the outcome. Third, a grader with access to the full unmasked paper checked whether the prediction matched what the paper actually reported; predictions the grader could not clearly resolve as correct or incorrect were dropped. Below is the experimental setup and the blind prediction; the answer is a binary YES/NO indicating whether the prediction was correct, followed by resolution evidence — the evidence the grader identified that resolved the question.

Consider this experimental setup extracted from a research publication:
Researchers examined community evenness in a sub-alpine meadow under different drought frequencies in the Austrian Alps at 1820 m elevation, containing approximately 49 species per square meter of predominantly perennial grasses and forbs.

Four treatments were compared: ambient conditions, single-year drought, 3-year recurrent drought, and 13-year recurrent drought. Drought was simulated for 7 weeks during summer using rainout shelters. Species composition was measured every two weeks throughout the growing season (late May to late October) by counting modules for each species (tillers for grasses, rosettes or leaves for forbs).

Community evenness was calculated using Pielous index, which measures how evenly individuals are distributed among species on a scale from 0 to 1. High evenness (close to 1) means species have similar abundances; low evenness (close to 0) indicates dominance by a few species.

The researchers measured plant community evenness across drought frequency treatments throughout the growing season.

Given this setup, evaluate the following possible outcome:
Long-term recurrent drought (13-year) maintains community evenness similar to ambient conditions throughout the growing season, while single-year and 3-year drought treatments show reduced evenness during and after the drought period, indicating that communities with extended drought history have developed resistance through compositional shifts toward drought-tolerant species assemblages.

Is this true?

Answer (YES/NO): NO